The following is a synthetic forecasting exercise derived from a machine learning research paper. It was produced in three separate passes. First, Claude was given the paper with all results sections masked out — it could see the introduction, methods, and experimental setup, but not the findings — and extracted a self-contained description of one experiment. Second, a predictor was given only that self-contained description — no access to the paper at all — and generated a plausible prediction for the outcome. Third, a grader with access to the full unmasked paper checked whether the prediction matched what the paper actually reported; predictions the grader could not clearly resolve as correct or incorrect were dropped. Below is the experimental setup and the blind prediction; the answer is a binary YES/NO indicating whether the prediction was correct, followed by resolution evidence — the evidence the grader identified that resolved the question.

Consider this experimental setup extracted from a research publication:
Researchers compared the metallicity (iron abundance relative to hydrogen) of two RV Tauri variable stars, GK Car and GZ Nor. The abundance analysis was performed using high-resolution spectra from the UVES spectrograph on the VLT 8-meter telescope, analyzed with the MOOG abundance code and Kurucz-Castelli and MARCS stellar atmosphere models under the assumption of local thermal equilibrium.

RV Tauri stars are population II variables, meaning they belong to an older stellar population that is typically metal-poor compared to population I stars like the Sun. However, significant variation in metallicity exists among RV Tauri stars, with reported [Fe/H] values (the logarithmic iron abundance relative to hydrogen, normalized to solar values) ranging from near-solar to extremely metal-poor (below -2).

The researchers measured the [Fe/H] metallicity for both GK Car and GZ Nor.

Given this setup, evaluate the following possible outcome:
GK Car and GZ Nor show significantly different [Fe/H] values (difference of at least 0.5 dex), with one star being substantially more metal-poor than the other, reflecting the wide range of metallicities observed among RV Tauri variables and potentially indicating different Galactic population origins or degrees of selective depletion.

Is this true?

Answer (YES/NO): YES